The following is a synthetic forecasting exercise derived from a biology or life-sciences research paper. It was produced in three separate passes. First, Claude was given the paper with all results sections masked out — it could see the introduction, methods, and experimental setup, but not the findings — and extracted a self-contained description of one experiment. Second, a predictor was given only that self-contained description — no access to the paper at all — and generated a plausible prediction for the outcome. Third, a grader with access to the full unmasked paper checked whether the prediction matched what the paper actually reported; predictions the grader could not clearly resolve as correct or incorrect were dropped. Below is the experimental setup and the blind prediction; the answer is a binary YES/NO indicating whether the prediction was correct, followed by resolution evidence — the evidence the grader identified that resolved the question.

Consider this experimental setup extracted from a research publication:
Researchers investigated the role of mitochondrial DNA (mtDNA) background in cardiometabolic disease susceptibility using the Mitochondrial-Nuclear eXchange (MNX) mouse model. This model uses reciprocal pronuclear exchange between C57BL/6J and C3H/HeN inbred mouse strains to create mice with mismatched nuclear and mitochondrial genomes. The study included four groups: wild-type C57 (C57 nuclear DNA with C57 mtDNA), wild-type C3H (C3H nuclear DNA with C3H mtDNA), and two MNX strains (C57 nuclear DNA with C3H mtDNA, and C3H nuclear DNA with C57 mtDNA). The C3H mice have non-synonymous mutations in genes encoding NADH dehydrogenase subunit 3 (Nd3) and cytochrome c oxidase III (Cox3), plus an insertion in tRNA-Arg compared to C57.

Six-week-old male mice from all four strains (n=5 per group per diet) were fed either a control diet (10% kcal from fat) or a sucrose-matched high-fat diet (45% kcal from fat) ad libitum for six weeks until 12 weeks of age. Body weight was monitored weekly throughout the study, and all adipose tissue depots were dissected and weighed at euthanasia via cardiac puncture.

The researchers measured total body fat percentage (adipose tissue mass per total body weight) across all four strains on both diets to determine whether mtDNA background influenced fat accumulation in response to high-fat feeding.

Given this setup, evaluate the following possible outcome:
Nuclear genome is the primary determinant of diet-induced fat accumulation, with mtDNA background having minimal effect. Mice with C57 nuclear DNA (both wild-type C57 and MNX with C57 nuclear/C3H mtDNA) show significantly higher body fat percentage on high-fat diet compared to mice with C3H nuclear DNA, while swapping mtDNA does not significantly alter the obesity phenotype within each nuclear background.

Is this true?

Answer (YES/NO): NO